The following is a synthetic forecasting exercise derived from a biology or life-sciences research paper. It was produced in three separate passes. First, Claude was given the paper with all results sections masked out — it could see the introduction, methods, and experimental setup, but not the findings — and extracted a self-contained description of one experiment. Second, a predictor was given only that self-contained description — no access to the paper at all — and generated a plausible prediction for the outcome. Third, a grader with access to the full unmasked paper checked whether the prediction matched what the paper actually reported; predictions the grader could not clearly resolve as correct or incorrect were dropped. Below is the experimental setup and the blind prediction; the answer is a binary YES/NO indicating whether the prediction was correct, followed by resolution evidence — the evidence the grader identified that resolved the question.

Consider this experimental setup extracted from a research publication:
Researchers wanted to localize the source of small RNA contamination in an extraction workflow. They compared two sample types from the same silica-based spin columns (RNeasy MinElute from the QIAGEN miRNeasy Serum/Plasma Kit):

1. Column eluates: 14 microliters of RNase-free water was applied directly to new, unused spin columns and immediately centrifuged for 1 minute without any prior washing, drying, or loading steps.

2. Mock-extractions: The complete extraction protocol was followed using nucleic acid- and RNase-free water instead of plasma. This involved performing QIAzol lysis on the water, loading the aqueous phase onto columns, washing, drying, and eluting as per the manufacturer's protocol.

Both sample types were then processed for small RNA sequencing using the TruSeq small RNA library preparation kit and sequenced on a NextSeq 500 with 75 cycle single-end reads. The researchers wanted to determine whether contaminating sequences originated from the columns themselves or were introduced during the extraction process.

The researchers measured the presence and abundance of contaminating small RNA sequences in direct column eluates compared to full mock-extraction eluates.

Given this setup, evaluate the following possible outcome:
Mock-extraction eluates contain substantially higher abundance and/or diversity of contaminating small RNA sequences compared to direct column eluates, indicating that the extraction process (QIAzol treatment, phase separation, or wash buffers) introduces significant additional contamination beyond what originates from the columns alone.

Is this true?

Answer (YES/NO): NO